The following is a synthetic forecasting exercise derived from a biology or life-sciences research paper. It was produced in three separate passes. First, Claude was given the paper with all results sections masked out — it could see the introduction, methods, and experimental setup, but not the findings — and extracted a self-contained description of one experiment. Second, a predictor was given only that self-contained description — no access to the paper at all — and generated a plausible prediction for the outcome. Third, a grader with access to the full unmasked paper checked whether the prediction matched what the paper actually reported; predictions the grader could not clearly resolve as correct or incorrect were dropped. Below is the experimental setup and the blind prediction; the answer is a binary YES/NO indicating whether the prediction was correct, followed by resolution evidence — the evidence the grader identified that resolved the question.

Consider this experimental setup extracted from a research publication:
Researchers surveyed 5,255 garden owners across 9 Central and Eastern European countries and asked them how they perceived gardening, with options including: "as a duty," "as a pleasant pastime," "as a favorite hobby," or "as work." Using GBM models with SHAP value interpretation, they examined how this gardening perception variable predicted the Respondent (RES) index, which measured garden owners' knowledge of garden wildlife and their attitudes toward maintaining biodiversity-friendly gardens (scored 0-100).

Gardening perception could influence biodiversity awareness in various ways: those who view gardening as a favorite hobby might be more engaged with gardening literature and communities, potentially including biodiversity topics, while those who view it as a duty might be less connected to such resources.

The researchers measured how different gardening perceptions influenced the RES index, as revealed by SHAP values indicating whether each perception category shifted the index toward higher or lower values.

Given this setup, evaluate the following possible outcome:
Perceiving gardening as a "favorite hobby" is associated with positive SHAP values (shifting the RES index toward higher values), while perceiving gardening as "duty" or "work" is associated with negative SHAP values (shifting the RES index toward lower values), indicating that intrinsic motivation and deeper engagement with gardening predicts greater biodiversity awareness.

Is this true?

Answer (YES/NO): YES